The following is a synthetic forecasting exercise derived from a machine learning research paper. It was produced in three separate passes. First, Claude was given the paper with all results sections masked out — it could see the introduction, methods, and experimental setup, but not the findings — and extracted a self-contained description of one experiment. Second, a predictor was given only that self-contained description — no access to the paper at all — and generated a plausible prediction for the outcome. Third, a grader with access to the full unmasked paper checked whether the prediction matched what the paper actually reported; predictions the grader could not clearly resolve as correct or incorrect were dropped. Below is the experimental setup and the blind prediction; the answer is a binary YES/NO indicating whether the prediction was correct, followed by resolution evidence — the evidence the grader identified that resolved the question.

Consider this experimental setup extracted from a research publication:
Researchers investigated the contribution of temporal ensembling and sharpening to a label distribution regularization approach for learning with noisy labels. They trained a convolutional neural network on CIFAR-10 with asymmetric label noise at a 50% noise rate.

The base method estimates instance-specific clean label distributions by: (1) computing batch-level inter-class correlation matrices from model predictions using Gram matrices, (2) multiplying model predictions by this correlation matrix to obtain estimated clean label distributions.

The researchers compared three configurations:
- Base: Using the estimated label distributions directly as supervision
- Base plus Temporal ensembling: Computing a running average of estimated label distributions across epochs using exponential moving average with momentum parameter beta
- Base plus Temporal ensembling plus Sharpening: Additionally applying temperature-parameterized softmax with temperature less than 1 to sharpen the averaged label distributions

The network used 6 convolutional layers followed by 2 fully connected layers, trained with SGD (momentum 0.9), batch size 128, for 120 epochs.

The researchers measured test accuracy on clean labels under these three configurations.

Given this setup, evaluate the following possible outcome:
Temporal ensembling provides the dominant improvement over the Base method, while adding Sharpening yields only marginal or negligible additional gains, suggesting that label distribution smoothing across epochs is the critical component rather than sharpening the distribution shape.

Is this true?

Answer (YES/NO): NO